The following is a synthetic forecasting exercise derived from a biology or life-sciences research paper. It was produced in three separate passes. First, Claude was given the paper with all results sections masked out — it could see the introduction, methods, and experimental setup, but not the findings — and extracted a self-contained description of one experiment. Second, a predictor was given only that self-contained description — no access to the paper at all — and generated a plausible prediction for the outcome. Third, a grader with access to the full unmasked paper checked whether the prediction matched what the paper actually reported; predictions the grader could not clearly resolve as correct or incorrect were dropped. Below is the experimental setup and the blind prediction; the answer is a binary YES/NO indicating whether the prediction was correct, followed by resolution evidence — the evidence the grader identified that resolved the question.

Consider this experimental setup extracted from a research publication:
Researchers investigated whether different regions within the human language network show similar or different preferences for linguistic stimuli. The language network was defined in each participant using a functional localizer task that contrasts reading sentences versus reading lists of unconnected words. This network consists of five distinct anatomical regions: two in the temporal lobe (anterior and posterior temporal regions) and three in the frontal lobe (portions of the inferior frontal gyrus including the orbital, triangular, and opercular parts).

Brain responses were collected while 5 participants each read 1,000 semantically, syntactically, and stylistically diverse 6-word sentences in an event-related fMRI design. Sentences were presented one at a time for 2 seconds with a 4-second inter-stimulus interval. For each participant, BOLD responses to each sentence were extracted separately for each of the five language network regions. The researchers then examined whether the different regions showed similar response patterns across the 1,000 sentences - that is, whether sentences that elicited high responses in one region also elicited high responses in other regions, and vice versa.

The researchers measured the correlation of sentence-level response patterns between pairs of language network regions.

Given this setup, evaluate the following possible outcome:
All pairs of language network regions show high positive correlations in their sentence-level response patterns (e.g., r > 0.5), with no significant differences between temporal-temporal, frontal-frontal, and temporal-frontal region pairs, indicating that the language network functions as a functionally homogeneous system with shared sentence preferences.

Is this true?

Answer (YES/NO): NO